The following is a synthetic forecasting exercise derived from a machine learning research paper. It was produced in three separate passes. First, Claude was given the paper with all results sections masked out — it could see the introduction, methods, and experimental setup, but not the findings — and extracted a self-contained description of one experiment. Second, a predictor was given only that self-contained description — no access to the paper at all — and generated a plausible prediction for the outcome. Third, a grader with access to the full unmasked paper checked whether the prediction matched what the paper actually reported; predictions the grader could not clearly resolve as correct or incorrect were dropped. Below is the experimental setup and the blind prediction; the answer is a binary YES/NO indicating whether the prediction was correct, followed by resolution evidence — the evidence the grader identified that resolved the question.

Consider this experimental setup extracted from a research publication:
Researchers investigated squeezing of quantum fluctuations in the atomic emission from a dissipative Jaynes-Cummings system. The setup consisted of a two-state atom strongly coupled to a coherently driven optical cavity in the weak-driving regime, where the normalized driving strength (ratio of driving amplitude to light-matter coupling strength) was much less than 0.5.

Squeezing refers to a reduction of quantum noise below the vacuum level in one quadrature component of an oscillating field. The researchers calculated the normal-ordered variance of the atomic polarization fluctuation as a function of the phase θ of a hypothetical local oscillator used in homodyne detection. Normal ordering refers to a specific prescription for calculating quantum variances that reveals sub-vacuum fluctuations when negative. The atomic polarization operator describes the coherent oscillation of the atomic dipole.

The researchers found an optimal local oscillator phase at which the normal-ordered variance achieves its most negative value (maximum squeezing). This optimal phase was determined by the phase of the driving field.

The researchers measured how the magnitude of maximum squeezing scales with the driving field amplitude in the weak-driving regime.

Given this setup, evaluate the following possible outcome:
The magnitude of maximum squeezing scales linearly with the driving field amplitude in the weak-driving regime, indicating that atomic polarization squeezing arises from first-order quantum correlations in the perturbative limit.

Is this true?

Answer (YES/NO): NO